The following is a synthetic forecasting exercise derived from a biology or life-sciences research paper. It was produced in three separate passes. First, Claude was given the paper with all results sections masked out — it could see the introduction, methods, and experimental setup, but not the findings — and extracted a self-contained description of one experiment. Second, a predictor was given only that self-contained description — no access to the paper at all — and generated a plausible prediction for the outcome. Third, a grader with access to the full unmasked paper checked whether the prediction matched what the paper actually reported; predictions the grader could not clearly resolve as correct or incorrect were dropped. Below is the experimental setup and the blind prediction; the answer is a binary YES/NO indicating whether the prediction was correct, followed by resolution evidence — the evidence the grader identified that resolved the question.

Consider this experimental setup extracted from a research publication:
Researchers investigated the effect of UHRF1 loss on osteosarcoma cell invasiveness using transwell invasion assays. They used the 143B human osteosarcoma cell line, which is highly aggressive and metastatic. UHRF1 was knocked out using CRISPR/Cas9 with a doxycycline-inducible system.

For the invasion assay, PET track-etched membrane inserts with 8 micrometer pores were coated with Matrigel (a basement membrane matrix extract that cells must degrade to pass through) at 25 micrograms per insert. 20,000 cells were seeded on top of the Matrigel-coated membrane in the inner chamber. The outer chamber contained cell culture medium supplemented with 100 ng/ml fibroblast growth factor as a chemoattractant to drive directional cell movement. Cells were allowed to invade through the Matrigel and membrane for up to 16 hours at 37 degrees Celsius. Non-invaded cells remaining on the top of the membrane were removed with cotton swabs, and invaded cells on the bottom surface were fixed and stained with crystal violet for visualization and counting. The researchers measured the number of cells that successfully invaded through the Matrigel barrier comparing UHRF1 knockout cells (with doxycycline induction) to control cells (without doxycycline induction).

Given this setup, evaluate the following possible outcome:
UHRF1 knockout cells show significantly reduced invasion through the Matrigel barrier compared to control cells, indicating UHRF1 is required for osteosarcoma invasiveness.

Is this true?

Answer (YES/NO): YES